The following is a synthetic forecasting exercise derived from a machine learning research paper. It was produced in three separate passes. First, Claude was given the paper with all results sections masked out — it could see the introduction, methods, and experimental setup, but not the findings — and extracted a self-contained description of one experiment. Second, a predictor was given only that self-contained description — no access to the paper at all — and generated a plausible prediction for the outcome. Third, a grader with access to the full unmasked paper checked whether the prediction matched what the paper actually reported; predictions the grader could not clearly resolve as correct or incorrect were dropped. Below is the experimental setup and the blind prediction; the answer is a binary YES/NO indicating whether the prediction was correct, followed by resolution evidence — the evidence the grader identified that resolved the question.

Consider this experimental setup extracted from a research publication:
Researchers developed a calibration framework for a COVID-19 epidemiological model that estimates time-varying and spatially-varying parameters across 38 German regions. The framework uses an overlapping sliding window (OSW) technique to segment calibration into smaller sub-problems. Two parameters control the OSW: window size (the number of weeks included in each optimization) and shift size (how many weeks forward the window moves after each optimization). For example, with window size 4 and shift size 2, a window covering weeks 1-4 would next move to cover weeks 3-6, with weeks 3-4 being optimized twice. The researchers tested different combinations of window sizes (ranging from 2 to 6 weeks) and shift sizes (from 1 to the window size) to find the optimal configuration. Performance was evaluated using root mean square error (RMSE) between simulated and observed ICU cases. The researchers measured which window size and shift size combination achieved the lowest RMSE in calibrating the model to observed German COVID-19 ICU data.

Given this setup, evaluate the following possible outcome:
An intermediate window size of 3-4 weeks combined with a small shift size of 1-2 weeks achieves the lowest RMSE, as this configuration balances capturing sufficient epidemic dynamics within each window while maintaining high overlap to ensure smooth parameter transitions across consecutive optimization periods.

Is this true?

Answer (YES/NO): YES